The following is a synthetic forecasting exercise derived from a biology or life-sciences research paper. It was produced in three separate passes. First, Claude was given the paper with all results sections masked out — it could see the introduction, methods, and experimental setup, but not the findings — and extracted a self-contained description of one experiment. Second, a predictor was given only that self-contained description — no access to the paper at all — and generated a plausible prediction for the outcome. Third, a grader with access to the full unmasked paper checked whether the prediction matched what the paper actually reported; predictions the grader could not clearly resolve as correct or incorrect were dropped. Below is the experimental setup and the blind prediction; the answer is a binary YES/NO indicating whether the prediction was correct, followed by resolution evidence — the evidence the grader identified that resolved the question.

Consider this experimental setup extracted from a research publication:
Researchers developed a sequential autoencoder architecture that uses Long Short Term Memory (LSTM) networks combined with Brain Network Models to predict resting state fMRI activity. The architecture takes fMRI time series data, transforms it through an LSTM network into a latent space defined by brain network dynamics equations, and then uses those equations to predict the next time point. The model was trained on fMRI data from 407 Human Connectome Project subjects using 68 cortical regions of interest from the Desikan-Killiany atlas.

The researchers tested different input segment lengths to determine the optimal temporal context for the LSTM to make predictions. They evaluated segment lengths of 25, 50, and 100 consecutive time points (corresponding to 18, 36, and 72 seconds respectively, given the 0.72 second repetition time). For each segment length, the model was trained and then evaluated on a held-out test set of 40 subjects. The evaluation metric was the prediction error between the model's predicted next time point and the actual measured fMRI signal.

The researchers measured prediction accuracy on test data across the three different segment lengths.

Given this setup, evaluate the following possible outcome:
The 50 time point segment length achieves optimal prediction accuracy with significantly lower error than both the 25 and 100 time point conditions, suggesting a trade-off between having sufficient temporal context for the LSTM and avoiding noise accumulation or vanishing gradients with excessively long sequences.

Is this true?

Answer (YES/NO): NO